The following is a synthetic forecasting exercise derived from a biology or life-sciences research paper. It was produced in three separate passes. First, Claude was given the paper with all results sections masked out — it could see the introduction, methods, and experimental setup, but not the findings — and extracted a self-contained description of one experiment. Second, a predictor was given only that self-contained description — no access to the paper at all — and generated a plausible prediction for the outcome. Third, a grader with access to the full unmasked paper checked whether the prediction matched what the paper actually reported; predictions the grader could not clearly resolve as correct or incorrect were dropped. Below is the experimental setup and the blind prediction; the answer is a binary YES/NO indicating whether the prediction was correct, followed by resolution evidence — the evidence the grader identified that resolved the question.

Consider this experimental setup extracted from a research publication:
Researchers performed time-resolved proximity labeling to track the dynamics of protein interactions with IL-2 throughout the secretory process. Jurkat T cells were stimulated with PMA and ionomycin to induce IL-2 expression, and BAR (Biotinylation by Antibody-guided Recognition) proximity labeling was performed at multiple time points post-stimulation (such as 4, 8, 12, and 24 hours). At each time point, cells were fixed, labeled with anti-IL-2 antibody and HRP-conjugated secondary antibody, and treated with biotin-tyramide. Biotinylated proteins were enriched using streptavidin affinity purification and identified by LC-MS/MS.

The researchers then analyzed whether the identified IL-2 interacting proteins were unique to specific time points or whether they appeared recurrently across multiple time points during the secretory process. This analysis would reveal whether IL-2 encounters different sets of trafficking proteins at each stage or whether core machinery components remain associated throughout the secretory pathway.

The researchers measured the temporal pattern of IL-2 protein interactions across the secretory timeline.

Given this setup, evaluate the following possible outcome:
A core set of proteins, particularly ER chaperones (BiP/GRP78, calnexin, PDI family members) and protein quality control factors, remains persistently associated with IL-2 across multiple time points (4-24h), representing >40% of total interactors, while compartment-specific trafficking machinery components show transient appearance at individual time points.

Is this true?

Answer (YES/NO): NO